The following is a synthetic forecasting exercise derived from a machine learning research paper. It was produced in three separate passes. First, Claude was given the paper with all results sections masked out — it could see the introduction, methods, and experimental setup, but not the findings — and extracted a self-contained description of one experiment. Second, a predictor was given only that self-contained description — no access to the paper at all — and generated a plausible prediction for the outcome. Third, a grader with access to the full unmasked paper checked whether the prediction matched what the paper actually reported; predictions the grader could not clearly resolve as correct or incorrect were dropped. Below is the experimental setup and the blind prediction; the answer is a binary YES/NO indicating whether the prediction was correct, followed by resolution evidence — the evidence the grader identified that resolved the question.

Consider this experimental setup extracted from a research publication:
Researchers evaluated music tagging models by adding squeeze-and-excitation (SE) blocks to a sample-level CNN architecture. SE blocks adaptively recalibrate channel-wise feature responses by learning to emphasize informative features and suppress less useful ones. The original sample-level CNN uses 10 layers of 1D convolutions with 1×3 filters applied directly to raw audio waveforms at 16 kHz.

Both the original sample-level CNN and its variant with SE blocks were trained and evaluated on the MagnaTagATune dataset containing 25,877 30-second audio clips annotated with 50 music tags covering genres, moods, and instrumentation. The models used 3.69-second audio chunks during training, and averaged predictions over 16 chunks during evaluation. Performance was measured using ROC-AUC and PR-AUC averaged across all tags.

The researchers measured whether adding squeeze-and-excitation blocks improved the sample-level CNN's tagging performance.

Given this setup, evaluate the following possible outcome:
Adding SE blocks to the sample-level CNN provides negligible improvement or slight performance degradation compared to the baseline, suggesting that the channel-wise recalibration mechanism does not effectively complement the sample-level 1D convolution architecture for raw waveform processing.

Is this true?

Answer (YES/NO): NO